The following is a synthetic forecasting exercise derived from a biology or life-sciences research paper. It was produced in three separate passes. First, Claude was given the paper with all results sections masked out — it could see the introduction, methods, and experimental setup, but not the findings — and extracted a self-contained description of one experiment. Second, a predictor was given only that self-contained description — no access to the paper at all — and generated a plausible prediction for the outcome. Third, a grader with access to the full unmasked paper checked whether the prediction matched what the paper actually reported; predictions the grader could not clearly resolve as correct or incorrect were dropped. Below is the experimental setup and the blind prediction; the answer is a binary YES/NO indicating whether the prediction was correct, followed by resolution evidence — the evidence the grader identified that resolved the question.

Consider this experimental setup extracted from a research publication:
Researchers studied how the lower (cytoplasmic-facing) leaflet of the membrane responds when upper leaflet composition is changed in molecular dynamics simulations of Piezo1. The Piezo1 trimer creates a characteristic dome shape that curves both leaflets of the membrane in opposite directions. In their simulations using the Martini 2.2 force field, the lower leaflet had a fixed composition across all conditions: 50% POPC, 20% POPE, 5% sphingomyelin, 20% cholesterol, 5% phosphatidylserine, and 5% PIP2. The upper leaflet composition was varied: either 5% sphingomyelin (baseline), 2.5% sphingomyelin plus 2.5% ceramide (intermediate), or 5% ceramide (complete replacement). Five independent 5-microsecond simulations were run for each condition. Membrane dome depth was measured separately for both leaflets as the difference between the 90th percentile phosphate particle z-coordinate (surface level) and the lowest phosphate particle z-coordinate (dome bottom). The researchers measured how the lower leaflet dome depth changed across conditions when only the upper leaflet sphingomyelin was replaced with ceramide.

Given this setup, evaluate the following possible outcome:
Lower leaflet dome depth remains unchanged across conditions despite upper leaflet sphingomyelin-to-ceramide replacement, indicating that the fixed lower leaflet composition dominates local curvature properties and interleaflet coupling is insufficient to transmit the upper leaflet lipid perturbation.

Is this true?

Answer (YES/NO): NO